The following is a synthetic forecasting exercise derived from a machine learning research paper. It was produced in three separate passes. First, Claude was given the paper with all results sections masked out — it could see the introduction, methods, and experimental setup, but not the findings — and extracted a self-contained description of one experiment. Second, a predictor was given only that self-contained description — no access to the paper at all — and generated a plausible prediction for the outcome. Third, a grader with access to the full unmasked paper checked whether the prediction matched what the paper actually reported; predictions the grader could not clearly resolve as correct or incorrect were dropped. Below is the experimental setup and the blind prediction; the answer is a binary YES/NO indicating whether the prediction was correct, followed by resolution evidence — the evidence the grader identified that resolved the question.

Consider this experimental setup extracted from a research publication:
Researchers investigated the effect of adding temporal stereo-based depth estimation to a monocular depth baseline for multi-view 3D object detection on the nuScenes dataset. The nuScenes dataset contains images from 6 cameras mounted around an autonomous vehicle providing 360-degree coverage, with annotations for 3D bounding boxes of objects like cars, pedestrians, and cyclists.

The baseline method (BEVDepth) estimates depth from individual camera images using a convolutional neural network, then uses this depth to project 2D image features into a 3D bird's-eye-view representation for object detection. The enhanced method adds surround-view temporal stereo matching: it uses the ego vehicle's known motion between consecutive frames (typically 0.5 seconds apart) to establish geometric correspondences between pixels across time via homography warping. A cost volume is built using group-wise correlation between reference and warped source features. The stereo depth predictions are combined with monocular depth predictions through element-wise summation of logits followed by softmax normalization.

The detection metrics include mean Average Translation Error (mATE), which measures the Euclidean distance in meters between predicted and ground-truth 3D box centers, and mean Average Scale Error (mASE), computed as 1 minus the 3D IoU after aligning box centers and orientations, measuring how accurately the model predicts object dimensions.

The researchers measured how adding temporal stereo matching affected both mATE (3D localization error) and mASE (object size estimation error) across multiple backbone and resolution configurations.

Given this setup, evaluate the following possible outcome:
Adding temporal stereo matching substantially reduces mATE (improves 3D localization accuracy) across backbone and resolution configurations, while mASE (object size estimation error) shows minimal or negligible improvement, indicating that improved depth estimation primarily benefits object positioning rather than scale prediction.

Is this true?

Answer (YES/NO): NO